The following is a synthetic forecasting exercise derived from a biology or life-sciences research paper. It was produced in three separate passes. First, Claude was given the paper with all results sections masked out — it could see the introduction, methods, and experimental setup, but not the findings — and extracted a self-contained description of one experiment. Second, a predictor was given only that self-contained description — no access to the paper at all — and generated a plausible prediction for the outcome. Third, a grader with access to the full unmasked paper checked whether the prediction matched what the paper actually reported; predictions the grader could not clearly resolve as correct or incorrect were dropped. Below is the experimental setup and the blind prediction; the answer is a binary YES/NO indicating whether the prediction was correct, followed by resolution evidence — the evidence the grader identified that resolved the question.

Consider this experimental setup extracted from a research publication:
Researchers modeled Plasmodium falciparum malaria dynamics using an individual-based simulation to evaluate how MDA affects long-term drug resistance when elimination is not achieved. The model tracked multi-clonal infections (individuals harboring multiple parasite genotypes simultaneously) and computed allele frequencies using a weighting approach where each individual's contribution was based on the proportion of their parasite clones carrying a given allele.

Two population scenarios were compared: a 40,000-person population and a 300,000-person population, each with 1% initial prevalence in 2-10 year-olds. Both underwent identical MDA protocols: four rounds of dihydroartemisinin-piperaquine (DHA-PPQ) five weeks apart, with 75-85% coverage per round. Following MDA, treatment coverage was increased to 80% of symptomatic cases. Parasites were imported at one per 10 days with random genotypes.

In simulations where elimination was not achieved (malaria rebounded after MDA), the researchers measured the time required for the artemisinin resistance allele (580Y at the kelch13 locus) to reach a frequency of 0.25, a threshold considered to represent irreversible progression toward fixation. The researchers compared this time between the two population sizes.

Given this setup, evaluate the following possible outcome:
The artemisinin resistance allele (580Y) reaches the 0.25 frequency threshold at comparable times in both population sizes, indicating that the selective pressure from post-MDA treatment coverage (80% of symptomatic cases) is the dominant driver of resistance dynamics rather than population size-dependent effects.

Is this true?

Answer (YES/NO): NO